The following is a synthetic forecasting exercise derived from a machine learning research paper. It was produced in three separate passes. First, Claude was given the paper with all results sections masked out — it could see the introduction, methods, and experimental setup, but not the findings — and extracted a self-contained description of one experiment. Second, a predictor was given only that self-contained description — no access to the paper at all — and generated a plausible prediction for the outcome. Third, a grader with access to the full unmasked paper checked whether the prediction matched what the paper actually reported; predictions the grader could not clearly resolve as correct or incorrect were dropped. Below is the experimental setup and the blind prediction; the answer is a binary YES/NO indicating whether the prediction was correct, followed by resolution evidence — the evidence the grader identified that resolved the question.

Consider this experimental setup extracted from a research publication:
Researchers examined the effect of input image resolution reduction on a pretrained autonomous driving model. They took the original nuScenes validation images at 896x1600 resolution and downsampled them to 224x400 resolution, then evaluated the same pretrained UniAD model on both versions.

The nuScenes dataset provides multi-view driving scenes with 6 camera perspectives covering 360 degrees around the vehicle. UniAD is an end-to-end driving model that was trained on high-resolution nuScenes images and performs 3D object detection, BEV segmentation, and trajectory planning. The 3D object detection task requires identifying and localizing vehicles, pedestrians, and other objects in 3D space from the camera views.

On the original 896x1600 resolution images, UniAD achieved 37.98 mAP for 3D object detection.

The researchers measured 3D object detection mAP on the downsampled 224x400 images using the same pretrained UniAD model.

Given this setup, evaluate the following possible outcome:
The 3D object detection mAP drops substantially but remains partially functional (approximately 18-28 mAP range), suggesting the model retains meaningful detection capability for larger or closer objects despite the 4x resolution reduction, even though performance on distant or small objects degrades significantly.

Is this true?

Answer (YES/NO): NO